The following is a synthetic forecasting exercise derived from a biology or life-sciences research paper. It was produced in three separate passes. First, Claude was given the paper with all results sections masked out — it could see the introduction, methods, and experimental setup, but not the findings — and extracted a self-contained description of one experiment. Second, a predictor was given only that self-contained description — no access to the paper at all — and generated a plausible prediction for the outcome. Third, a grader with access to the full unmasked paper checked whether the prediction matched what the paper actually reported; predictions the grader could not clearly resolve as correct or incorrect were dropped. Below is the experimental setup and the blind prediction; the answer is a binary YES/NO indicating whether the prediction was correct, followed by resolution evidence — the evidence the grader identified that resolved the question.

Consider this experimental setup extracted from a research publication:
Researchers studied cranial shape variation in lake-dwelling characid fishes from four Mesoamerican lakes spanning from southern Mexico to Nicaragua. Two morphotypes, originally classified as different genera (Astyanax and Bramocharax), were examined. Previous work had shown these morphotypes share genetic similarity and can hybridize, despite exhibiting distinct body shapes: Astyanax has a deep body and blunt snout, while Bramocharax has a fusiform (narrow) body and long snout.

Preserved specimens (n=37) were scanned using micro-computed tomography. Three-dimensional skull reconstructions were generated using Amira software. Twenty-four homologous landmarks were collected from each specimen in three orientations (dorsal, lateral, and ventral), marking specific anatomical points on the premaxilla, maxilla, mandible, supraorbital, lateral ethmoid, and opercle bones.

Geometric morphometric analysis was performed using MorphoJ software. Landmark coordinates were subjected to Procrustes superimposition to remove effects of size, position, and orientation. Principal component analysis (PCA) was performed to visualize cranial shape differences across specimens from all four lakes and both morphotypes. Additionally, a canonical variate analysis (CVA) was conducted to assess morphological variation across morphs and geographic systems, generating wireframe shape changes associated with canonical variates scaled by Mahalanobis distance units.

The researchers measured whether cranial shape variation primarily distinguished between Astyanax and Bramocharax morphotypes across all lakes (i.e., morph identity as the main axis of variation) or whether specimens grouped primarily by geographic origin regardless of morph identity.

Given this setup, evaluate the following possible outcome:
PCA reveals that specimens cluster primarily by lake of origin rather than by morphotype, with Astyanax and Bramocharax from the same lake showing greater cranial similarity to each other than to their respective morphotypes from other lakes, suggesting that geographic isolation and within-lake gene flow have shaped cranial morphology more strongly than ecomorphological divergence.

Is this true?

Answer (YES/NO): NO